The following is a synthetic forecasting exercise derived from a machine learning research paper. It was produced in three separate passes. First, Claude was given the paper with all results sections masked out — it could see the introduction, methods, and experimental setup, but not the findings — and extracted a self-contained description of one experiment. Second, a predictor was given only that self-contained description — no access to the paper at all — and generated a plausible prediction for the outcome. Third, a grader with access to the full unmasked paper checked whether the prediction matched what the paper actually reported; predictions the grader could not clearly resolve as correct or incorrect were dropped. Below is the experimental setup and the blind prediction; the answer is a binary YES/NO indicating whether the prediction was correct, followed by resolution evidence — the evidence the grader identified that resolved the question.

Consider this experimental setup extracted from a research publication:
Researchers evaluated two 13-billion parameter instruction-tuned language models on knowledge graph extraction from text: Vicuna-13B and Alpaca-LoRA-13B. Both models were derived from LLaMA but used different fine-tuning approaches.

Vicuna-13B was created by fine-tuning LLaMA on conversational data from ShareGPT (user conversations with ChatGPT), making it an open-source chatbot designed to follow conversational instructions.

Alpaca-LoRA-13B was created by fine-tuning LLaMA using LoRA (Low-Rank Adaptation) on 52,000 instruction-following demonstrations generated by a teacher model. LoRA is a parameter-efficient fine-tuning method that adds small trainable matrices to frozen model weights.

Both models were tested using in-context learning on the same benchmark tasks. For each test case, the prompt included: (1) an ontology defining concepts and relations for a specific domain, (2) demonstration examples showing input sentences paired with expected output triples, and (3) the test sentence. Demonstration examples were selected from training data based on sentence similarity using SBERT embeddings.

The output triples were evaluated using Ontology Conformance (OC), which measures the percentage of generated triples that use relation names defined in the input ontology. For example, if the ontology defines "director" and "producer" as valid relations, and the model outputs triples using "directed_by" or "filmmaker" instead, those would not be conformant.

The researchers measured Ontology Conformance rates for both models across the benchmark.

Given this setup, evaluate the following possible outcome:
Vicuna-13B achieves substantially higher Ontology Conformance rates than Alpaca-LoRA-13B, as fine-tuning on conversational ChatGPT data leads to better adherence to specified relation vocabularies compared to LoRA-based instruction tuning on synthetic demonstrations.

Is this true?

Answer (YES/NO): NO